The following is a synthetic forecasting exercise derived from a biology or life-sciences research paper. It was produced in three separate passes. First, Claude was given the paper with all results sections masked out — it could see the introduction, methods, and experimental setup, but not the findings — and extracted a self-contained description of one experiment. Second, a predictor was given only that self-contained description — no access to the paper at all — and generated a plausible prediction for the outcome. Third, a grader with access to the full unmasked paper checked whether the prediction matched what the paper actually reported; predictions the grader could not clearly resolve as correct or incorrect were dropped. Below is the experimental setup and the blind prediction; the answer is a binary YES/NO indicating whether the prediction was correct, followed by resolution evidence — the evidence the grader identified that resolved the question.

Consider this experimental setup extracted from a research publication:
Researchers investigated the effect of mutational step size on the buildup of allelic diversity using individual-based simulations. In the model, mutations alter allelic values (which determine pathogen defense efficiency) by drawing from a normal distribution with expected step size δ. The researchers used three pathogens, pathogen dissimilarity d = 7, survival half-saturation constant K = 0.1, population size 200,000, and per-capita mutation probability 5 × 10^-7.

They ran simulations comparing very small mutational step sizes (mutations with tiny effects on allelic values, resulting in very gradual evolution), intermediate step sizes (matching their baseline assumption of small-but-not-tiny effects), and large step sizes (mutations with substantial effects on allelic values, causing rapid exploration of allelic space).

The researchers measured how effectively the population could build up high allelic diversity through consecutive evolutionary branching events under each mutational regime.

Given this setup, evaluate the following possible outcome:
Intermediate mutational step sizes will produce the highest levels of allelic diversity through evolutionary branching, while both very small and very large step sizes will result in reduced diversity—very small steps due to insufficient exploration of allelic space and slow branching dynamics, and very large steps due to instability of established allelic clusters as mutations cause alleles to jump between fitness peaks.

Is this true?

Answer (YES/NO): NO